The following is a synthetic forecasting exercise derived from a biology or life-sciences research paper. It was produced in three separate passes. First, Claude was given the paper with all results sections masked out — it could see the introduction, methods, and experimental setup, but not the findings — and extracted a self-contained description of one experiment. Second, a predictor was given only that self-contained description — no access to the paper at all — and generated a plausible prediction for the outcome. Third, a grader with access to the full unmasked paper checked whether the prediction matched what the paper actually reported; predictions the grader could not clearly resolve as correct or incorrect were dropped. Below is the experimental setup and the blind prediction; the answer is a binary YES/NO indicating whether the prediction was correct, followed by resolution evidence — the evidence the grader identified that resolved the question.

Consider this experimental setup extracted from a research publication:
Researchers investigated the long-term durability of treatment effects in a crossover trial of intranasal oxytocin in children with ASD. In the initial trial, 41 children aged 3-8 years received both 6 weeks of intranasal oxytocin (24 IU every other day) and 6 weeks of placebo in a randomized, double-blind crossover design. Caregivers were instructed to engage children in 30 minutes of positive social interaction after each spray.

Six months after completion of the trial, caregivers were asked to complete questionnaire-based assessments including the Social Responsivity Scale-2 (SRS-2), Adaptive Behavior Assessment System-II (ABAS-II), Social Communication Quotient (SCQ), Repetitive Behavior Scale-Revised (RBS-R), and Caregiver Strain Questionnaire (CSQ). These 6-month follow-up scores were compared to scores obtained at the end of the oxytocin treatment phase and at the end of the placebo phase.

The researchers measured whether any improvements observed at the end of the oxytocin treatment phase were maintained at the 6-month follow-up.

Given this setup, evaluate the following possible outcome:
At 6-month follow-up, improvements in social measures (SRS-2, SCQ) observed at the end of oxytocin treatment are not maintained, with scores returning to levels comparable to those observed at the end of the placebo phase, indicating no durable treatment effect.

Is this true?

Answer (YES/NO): NO